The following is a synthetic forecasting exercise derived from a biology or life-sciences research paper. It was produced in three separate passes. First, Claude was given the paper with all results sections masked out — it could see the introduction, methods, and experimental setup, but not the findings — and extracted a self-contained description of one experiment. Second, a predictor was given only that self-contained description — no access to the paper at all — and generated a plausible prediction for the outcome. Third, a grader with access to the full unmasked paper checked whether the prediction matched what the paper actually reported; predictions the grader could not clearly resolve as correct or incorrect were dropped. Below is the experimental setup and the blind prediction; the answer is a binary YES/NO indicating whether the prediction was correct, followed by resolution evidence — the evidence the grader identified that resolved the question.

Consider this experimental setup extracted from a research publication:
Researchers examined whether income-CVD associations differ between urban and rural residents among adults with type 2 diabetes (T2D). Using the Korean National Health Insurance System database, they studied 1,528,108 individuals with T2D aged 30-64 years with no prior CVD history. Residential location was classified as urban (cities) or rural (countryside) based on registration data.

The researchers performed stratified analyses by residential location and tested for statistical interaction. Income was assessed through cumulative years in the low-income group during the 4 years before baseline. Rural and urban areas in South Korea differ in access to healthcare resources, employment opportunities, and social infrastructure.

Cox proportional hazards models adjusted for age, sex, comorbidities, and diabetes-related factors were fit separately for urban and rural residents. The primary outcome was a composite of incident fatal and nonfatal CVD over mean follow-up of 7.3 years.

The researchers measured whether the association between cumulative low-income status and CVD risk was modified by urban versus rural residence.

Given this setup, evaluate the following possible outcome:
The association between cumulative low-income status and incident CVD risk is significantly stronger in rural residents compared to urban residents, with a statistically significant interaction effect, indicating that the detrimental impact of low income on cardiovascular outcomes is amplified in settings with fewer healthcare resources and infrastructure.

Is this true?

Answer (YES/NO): NO